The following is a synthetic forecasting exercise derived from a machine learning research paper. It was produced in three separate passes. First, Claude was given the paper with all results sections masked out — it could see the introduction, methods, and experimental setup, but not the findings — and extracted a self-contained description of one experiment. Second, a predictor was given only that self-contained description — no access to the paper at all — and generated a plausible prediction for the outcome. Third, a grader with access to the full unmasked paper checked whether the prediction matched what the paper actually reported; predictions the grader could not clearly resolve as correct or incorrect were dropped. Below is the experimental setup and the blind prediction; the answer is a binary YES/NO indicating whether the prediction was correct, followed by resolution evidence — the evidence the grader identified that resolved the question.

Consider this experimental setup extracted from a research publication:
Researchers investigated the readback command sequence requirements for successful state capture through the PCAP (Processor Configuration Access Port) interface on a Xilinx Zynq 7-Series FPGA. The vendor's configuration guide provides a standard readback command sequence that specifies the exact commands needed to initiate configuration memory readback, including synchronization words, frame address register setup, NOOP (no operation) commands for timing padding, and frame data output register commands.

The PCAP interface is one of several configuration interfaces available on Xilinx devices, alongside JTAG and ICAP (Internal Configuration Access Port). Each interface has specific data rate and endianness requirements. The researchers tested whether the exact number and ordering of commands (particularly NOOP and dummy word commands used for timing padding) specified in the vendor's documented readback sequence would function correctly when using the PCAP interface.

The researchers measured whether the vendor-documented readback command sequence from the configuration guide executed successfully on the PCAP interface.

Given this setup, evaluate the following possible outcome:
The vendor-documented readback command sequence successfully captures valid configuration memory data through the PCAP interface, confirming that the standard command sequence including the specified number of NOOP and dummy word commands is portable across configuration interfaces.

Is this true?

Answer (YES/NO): NO